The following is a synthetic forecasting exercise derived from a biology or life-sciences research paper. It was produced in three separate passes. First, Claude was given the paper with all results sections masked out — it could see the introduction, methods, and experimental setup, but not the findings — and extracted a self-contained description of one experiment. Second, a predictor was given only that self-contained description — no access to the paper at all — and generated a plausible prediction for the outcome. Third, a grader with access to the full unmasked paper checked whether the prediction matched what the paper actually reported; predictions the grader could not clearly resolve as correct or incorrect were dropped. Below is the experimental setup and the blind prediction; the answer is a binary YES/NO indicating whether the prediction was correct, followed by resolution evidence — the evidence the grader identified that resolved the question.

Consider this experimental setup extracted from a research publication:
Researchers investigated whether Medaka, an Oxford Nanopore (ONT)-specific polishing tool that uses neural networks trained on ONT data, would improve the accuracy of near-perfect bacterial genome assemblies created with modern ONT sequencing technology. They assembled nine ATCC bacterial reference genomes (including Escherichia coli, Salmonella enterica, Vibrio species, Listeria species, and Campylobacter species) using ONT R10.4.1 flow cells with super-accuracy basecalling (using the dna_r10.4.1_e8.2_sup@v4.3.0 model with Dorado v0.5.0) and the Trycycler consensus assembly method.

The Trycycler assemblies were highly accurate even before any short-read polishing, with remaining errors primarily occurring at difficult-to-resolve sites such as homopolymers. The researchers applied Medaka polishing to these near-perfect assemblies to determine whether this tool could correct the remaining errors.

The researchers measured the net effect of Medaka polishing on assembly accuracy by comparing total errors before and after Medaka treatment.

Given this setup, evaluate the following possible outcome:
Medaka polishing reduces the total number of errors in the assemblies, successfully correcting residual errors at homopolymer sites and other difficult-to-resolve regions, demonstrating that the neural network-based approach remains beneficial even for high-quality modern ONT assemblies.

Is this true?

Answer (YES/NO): NO